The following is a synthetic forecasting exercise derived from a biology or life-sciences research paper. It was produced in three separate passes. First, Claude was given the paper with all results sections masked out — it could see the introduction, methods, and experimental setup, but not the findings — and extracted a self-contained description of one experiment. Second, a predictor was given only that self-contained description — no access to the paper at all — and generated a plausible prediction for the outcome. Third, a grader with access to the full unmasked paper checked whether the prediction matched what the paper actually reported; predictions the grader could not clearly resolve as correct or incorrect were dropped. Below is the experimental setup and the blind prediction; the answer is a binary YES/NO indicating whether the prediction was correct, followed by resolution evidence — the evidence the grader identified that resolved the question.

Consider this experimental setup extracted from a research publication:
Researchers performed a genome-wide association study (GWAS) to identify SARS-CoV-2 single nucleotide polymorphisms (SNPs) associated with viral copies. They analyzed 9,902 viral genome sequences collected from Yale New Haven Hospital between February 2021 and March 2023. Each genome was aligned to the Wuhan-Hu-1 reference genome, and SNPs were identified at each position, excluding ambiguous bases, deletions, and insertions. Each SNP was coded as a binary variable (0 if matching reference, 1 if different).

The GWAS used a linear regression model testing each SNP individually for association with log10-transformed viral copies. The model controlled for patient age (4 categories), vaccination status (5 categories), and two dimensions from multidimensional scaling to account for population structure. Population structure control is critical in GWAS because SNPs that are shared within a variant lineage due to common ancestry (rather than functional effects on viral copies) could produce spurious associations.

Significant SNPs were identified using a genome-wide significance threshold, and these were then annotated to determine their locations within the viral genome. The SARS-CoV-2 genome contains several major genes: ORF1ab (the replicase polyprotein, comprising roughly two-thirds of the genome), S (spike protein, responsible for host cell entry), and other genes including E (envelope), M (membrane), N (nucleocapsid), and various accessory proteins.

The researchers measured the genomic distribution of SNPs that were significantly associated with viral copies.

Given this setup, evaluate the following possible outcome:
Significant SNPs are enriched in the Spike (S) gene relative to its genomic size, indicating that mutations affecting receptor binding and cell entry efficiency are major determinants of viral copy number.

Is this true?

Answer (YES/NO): YES